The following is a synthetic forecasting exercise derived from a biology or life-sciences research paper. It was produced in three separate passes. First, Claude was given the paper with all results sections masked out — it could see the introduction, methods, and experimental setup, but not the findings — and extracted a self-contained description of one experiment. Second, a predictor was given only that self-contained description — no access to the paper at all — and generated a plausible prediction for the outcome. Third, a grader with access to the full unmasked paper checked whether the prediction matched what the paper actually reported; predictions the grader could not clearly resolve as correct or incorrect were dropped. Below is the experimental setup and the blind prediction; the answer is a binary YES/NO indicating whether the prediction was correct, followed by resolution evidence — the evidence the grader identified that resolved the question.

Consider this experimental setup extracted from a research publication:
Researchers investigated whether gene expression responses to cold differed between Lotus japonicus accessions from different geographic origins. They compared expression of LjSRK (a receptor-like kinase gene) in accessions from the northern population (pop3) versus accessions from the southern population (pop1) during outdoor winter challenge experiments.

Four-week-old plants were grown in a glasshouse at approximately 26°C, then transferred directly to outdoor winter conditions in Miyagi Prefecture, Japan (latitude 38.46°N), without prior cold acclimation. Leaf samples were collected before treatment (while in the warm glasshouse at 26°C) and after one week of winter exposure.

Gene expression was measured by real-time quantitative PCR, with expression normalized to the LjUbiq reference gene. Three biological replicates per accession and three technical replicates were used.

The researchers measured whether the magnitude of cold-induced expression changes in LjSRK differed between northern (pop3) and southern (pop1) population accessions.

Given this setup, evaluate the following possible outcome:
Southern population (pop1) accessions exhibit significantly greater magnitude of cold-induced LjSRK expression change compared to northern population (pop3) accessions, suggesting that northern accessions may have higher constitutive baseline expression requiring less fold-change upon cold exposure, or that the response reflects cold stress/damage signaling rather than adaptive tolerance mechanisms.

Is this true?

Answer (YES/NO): NO